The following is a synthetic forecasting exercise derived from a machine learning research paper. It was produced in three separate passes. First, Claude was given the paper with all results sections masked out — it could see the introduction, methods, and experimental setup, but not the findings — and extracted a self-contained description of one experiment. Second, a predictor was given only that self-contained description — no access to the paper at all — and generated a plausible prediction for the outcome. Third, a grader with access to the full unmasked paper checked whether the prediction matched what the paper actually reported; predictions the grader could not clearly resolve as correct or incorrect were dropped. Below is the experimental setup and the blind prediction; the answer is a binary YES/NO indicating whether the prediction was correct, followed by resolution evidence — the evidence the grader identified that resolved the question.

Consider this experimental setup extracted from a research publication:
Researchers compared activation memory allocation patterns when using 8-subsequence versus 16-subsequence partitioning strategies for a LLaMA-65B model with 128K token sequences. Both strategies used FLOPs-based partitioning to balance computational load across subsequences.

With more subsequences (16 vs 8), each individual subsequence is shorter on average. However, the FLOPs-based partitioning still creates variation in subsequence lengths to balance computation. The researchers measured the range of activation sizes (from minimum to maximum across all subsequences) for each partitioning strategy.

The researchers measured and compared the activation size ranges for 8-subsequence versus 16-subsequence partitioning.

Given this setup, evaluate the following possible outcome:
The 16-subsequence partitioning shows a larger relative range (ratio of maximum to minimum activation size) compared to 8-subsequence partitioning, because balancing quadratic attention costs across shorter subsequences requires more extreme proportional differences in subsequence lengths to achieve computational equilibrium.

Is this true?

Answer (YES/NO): YES